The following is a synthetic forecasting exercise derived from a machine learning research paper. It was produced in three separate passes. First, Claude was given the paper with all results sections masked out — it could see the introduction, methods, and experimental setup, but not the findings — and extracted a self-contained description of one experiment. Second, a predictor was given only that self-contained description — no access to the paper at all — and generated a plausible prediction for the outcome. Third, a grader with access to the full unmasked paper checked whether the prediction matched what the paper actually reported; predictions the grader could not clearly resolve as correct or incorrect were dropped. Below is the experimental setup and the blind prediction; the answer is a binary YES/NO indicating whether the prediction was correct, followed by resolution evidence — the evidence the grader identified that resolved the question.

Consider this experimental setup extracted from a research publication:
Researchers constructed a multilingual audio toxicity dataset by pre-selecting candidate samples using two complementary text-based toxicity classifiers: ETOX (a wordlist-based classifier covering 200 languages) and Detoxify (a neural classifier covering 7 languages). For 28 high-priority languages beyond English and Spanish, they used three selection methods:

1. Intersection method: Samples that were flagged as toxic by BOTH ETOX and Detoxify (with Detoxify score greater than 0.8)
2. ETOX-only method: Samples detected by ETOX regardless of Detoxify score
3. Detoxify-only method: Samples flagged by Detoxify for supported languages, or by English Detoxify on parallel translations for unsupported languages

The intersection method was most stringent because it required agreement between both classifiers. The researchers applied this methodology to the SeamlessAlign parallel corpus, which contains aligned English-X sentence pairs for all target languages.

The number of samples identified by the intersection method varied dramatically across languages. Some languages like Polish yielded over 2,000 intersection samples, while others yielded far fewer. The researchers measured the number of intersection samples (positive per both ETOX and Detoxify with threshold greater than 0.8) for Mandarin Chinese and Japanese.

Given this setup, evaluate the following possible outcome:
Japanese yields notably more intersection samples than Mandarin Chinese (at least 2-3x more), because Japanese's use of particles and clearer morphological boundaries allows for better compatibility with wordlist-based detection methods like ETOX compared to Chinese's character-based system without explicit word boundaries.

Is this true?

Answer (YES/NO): NO